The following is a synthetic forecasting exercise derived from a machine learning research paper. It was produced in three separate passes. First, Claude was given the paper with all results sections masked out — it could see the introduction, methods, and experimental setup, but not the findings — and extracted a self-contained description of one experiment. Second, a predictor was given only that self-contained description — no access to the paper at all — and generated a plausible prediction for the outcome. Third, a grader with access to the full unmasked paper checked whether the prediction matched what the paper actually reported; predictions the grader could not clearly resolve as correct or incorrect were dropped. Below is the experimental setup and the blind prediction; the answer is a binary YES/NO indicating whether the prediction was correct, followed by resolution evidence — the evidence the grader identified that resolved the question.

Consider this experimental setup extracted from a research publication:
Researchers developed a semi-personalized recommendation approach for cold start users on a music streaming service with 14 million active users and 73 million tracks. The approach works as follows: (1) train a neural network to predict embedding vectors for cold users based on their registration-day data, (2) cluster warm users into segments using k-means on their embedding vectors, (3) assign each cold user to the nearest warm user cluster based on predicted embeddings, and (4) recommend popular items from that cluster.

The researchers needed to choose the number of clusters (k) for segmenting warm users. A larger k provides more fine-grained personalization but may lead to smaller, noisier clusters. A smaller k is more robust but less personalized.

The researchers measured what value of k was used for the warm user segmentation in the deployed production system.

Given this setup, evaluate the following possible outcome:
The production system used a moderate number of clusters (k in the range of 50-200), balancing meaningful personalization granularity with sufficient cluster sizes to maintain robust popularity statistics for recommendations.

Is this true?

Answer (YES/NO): NO